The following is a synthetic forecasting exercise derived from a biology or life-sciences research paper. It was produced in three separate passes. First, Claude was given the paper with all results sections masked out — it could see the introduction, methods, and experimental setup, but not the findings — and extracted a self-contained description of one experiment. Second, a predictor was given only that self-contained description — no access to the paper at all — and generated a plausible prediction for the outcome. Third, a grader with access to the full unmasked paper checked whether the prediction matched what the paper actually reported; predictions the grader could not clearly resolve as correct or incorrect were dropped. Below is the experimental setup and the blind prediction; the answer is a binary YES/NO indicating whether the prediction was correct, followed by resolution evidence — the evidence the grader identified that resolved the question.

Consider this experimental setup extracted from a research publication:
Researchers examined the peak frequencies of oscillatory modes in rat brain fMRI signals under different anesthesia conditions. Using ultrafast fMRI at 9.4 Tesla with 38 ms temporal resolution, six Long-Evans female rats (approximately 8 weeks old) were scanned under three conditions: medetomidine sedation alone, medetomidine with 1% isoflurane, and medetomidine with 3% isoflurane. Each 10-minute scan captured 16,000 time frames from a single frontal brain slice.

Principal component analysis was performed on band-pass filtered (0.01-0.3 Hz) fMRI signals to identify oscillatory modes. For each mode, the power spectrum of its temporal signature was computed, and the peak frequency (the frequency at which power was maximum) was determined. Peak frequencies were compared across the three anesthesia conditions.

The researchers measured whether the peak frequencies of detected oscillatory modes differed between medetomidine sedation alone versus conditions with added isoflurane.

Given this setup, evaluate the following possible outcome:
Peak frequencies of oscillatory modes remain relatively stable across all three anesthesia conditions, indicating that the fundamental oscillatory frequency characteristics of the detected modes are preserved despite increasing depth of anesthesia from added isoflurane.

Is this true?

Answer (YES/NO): NO